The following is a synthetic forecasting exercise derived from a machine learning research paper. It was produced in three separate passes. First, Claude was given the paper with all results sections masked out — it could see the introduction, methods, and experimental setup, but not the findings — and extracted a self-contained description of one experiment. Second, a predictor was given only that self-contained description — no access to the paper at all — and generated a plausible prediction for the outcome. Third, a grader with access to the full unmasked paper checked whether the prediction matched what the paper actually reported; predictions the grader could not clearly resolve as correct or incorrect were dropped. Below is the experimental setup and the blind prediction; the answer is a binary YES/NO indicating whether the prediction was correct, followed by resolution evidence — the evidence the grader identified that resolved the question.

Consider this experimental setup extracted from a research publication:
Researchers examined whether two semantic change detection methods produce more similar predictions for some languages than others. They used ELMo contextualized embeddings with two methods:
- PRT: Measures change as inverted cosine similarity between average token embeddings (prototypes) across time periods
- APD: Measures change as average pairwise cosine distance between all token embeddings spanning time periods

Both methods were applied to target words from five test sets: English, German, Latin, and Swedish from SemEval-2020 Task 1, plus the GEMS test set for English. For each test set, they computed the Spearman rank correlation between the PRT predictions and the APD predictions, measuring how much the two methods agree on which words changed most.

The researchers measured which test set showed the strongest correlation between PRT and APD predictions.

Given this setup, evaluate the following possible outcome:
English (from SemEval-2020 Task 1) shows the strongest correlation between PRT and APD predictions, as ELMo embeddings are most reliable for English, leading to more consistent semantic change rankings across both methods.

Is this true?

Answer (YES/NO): NO